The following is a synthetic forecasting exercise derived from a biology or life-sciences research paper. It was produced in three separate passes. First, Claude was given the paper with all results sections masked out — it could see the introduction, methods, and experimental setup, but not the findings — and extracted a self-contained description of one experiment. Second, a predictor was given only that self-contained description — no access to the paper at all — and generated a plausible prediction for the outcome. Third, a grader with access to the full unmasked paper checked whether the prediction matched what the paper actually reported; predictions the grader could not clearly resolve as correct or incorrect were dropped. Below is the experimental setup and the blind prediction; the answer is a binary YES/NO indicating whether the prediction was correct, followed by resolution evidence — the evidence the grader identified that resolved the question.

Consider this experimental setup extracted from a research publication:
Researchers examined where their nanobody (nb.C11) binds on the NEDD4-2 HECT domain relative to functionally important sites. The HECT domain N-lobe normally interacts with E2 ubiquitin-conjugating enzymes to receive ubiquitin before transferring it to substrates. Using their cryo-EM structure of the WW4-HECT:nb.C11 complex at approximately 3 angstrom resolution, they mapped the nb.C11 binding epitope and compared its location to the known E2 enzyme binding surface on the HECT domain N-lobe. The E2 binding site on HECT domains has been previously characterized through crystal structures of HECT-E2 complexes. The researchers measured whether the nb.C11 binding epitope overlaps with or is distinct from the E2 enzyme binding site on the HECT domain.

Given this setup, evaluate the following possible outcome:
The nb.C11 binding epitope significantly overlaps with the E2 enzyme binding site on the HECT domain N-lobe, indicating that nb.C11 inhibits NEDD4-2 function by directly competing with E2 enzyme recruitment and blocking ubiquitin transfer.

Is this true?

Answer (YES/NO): NO